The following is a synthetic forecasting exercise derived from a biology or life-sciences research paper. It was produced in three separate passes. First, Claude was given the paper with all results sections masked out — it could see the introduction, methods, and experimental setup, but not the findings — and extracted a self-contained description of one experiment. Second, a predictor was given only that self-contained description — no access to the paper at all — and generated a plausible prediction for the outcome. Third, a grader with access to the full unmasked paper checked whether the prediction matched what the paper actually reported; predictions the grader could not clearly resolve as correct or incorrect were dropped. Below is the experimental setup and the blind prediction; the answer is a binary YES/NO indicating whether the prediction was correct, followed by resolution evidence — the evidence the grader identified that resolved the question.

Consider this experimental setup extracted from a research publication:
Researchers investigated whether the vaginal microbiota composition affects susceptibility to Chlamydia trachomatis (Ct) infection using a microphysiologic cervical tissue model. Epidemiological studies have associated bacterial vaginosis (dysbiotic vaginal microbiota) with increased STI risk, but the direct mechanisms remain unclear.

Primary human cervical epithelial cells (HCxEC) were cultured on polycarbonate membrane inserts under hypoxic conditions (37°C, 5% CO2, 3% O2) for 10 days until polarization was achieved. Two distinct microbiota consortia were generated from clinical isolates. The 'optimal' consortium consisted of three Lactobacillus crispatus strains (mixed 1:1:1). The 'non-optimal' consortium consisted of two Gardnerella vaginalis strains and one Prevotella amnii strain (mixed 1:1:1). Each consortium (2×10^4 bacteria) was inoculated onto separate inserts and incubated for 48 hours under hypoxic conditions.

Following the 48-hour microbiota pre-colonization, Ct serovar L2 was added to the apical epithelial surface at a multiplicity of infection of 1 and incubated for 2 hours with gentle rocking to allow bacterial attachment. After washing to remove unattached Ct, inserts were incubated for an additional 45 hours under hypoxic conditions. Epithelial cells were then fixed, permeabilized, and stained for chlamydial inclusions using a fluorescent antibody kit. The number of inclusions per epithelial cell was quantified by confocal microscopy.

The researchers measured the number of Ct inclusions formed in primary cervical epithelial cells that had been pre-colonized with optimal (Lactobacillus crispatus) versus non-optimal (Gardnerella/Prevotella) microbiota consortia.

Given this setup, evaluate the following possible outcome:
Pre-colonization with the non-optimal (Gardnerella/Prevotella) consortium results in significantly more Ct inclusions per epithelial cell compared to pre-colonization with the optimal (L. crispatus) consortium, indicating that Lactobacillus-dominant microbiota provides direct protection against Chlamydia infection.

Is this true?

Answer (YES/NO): YES